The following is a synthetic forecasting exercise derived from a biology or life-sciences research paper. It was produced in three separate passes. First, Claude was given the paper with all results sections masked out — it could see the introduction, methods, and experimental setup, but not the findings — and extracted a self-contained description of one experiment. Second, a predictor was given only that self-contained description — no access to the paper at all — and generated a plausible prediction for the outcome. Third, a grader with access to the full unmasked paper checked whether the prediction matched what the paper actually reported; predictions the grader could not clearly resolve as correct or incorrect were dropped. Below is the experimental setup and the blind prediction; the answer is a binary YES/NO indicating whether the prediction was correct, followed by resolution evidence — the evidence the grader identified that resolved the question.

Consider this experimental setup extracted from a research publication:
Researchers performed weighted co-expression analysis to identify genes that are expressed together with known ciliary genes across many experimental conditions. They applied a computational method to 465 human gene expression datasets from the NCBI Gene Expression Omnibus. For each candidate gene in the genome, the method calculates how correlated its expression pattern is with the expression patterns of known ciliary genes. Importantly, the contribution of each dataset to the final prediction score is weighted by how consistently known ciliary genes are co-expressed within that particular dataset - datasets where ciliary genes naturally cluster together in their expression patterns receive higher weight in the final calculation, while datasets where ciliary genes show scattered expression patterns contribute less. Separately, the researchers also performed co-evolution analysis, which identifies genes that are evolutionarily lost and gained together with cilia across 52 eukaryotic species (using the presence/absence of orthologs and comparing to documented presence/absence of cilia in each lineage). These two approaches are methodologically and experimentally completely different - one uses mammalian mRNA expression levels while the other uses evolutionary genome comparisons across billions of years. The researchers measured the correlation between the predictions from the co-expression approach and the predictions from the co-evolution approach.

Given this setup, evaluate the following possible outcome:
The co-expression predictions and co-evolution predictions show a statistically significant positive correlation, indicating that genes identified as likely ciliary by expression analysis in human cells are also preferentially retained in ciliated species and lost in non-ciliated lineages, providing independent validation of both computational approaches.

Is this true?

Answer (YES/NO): YES